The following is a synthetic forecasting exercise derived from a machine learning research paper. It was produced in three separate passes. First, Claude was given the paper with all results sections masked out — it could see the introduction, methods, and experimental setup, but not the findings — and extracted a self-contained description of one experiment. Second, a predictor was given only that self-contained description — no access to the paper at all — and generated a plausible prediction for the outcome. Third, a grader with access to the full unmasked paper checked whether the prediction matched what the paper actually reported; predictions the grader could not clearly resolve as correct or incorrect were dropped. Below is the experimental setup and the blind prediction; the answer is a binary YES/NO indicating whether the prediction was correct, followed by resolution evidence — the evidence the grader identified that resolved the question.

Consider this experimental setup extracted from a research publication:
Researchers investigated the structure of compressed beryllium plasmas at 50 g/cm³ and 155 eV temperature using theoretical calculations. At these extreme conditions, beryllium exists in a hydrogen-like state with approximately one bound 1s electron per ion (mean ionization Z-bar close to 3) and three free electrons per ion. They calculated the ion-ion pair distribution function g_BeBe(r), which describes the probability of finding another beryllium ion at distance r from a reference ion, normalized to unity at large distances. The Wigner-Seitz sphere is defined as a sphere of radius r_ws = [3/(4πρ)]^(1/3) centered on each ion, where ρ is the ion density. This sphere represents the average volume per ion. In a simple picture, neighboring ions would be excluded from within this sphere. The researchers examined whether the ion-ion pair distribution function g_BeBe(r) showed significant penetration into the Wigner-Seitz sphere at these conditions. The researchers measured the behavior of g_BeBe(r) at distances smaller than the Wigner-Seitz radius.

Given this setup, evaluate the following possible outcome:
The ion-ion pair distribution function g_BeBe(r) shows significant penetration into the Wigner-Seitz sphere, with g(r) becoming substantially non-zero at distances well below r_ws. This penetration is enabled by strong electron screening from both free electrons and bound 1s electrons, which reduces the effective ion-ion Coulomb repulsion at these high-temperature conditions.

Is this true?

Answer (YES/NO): NO